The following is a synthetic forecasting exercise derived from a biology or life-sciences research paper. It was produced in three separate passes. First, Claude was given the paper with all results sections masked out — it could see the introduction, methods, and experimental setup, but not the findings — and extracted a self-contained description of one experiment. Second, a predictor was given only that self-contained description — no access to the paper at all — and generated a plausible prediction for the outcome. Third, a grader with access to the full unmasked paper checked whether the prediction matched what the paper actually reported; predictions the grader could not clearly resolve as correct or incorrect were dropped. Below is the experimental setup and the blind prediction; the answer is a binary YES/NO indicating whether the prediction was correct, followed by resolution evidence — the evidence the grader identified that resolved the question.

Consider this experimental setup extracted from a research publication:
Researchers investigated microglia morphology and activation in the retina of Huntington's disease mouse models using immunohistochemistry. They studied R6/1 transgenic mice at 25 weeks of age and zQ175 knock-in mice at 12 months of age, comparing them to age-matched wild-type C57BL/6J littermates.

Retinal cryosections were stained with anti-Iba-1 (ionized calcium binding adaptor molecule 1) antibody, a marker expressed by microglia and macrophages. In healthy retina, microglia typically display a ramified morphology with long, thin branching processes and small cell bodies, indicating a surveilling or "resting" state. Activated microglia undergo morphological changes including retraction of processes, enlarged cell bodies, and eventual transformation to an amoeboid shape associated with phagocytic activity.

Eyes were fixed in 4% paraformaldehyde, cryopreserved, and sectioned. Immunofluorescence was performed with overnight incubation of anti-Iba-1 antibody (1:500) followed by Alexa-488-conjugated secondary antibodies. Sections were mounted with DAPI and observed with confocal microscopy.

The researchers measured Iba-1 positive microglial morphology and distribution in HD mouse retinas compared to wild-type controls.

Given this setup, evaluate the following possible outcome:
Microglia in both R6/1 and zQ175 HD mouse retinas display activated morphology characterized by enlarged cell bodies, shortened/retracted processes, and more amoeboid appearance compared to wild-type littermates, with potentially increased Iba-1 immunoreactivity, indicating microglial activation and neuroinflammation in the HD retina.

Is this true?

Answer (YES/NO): YES